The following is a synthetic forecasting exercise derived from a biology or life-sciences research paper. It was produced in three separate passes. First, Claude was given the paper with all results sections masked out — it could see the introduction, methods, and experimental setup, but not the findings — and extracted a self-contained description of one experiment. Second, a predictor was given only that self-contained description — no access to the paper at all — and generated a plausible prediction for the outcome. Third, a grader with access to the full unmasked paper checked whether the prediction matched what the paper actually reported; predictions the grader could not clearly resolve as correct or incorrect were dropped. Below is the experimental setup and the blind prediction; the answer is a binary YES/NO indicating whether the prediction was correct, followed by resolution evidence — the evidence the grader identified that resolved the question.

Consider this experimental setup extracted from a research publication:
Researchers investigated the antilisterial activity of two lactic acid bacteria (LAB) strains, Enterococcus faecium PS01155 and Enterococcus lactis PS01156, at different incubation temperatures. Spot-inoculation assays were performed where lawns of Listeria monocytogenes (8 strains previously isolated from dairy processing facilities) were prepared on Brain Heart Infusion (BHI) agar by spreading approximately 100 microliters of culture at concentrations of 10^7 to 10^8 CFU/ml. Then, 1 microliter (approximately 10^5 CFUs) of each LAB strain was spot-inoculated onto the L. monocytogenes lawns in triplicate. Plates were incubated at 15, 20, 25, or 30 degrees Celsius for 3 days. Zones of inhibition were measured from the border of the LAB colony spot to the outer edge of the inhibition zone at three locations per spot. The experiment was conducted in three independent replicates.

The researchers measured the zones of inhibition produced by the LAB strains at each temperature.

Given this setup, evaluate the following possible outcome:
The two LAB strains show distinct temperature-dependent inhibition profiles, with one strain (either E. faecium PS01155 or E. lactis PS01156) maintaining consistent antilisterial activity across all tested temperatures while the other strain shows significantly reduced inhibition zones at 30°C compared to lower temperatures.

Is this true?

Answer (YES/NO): NO